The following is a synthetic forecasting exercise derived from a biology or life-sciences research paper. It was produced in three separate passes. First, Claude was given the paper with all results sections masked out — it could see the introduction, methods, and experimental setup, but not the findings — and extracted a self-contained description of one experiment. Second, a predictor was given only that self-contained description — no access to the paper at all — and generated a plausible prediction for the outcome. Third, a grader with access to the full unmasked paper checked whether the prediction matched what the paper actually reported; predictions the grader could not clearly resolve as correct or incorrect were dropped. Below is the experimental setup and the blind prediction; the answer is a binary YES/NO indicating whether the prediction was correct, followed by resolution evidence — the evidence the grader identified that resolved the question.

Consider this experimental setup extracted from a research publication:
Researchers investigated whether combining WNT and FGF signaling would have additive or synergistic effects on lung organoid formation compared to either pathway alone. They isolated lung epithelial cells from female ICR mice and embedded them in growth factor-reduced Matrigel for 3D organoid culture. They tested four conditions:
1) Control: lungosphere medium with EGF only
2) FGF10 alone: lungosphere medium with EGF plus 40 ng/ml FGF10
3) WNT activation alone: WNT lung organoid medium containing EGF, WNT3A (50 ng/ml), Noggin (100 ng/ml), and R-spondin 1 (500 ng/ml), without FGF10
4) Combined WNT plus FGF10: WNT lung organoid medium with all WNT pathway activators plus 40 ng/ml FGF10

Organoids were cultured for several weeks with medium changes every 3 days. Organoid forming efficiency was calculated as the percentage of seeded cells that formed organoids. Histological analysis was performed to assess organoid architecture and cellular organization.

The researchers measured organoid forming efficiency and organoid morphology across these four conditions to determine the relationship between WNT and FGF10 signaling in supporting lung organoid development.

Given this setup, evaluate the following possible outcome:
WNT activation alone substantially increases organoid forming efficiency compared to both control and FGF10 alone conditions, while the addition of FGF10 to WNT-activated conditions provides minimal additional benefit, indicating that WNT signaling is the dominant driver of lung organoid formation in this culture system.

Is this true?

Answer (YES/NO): NO